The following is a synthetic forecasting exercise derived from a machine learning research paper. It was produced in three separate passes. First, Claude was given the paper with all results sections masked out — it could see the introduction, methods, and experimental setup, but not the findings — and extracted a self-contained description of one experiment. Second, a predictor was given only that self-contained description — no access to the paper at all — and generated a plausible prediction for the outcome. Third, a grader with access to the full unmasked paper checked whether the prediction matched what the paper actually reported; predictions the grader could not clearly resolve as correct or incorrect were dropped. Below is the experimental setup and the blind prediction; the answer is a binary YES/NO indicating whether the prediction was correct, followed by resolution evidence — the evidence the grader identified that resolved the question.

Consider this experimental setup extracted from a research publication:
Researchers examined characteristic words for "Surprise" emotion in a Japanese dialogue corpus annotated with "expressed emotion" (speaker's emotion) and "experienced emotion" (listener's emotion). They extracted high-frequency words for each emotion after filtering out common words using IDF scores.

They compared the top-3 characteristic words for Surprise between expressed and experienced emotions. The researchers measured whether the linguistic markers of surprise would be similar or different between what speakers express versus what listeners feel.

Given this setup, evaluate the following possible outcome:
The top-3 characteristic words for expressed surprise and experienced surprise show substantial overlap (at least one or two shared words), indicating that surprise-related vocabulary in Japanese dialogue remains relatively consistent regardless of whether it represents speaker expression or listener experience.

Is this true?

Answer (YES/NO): NO